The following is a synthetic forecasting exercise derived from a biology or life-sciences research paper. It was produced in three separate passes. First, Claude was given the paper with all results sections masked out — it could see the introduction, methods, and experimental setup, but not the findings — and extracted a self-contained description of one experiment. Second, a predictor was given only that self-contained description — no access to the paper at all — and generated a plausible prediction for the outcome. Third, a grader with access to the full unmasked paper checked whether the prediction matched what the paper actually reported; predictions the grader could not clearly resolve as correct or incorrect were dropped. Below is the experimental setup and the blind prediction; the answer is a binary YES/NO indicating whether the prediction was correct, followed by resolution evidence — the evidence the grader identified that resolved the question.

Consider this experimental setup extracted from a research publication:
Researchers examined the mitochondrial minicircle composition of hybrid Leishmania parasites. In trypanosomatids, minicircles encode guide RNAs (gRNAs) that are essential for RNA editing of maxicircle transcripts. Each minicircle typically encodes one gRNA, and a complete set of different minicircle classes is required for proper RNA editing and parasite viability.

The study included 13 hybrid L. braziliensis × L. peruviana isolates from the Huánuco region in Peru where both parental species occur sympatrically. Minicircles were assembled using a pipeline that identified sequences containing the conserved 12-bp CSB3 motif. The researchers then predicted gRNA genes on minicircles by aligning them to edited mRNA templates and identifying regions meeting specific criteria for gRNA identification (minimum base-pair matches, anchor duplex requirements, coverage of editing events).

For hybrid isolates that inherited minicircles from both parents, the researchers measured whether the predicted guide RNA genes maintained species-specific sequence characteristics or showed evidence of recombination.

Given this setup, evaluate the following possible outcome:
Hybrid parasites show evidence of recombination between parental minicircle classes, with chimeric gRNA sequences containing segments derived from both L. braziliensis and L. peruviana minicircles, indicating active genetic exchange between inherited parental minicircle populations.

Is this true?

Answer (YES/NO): NO